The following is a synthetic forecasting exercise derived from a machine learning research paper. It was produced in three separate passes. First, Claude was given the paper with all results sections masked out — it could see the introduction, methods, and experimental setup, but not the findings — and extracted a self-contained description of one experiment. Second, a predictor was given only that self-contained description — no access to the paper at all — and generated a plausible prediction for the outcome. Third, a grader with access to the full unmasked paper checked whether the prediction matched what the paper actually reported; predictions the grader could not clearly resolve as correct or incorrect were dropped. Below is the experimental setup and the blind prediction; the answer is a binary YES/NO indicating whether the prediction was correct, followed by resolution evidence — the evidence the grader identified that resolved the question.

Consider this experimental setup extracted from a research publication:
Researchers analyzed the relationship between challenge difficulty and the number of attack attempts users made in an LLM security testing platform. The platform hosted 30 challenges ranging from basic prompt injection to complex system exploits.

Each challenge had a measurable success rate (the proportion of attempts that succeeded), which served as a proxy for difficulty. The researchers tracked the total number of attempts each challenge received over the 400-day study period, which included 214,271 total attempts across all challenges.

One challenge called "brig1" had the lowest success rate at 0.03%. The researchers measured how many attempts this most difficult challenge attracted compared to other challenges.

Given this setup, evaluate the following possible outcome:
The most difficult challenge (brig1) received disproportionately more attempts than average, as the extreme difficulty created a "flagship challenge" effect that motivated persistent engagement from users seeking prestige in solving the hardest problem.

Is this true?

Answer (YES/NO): YES